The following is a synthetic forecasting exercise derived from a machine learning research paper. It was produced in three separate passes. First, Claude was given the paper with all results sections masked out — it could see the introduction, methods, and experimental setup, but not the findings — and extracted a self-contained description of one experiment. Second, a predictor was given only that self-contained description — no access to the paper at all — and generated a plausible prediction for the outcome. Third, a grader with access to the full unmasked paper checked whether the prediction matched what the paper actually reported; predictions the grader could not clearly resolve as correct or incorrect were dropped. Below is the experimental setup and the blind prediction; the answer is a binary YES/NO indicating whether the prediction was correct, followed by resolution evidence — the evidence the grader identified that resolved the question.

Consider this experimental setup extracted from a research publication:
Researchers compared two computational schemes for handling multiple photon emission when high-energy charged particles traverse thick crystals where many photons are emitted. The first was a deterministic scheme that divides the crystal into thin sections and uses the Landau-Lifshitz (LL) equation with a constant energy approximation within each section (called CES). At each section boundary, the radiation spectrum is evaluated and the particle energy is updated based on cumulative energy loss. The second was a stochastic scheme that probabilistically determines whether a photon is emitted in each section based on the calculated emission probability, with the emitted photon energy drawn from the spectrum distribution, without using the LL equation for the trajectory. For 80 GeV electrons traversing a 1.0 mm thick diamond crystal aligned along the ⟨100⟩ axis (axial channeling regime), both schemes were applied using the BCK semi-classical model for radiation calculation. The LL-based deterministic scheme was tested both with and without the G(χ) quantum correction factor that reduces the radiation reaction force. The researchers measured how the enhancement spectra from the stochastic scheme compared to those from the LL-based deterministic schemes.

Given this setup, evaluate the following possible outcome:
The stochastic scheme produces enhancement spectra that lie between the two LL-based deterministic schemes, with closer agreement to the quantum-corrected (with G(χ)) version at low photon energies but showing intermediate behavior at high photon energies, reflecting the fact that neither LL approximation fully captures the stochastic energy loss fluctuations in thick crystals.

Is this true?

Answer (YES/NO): NO